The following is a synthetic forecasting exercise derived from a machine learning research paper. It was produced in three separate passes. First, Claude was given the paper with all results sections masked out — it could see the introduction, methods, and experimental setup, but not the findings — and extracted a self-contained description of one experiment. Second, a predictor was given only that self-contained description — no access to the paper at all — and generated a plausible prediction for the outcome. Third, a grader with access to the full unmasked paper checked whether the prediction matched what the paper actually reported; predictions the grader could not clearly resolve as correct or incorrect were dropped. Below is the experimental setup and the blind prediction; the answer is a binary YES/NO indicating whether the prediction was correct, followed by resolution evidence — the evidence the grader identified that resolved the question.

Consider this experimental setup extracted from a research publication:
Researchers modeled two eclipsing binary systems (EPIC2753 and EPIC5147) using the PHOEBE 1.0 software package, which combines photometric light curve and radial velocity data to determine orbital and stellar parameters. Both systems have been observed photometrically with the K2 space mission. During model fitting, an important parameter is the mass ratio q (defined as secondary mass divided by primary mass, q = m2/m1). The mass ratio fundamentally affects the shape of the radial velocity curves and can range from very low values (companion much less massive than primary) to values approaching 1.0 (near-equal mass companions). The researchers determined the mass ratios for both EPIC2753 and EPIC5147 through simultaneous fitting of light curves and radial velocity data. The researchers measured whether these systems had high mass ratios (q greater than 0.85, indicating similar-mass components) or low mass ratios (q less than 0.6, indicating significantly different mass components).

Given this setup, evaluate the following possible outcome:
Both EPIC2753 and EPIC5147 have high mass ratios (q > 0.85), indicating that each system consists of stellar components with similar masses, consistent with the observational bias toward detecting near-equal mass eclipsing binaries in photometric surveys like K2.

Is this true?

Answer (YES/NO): YES